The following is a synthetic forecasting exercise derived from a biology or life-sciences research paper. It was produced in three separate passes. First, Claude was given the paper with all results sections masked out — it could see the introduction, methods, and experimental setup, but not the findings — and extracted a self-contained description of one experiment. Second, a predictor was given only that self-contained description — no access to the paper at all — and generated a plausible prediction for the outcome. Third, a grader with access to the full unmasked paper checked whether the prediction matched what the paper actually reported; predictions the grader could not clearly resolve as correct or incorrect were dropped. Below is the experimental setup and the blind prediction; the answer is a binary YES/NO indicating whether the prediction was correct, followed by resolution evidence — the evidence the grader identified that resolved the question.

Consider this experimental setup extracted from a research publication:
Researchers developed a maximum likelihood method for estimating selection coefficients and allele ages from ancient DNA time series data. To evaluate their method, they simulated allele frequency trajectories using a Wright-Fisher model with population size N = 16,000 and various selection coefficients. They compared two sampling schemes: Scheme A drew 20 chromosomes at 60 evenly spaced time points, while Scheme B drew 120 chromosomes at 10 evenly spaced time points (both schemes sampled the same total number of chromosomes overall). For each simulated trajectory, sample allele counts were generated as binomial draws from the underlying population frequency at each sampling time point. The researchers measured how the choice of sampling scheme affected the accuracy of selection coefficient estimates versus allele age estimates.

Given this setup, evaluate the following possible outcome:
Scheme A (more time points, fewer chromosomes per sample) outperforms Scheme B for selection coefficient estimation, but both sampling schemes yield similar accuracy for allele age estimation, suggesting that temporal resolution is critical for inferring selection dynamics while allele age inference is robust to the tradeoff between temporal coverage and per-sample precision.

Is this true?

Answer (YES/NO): NO